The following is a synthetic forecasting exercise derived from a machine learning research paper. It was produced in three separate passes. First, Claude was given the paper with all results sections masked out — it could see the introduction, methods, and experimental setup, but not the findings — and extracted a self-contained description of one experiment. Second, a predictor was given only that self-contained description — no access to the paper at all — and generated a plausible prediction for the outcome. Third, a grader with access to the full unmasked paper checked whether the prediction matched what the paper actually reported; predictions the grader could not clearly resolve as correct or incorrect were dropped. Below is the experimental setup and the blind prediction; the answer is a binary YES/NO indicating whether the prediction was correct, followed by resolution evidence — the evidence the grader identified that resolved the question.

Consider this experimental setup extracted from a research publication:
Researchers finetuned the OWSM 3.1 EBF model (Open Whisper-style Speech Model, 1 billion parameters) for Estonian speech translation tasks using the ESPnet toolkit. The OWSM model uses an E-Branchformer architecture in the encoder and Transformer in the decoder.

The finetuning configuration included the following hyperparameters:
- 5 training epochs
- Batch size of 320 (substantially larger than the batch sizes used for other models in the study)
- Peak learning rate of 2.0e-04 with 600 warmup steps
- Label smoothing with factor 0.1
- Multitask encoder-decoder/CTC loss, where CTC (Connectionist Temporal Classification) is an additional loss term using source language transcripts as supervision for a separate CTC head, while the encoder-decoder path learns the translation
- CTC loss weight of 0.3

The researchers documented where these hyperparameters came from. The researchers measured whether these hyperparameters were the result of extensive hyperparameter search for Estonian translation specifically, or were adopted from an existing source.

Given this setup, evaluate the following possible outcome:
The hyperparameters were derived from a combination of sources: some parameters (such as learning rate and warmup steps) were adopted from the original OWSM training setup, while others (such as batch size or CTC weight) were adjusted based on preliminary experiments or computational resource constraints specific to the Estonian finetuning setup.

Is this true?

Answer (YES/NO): NO